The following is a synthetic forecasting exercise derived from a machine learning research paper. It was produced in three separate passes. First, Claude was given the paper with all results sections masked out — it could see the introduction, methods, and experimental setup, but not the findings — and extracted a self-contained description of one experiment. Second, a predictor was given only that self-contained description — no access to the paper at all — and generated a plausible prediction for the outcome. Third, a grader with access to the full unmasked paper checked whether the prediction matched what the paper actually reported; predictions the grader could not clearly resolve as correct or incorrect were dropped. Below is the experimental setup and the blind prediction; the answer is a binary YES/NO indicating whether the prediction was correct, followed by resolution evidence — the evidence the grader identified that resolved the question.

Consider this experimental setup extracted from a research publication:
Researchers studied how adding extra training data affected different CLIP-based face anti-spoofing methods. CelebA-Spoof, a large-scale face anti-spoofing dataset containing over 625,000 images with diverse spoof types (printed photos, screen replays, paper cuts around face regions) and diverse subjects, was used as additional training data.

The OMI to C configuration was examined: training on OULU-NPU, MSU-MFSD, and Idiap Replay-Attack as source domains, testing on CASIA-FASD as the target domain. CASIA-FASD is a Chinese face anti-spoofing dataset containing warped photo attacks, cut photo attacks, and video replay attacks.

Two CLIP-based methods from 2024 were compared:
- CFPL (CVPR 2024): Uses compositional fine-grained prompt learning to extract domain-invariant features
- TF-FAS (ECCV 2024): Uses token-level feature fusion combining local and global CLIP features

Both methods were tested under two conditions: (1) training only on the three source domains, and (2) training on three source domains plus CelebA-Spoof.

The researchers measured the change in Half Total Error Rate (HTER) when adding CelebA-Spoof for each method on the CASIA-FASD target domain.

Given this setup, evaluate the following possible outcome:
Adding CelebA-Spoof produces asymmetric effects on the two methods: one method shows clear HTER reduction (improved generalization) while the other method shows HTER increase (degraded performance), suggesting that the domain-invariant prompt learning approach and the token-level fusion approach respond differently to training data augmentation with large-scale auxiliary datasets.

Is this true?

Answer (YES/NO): NO